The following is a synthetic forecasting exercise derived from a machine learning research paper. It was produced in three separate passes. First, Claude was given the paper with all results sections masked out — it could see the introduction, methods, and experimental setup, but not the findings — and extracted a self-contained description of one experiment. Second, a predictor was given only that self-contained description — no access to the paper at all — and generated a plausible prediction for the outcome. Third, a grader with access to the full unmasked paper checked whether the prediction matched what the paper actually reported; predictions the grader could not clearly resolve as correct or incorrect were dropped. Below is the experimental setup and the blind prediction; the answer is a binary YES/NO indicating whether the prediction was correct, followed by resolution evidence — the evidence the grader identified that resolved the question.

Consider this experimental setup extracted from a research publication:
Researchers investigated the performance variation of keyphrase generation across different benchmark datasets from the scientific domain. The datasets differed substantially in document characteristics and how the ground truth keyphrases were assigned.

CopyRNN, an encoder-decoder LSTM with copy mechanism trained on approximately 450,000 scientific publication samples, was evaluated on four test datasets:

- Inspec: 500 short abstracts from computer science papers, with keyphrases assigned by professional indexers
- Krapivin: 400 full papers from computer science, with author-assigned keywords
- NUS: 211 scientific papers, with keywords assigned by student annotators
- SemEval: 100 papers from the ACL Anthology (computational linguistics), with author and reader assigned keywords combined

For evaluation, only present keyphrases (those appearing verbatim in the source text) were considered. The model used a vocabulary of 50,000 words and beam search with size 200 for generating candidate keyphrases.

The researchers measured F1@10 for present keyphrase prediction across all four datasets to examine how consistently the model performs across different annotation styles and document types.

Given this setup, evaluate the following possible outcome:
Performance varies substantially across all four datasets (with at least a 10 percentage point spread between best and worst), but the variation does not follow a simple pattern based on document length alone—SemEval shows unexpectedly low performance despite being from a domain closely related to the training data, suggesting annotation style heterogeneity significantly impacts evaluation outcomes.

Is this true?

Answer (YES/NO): NO